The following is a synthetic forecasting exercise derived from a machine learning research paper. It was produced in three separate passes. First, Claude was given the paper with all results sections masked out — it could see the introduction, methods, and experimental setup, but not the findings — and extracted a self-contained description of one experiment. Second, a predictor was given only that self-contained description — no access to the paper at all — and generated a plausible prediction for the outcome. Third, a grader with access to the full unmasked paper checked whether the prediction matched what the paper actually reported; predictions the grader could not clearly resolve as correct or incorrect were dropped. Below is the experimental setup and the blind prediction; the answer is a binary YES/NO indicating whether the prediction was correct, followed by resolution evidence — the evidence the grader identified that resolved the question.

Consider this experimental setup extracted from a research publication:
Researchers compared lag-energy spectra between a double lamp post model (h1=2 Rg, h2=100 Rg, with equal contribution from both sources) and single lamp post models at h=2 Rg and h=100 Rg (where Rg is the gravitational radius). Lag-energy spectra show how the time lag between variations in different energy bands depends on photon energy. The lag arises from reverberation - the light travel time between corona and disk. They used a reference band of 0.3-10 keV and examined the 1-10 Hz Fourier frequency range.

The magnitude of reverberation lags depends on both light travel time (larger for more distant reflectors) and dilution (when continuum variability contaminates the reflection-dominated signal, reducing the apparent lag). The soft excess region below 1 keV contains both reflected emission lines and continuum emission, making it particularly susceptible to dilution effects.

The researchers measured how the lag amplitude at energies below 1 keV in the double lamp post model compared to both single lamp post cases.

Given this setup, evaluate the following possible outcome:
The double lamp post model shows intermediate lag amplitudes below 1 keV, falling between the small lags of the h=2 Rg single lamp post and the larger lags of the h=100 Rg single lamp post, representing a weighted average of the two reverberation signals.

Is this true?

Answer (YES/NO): NO